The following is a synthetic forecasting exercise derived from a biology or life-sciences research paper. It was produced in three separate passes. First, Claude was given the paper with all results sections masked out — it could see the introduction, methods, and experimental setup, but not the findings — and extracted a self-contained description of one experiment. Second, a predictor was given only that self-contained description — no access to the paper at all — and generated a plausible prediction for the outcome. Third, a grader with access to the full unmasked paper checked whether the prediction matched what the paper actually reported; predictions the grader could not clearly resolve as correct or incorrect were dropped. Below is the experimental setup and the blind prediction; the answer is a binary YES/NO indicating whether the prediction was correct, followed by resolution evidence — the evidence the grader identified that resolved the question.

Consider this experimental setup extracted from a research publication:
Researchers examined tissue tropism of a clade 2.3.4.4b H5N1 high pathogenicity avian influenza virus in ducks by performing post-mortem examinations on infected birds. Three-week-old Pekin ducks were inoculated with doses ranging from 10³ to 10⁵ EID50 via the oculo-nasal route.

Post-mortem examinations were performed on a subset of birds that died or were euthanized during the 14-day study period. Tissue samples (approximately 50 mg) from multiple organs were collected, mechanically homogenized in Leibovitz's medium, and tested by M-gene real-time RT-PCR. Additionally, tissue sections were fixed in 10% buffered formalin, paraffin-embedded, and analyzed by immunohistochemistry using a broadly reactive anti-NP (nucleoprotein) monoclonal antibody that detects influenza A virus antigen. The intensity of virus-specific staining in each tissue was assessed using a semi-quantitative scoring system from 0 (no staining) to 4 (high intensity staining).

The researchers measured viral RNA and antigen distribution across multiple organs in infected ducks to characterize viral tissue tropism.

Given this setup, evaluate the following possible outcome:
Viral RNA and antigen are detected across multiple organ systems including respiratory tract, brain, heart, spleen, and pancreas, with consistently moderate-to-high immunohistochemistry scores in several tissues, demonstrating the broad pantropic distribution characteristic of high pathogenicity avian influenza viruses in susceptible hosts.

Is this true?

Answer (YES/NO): NO